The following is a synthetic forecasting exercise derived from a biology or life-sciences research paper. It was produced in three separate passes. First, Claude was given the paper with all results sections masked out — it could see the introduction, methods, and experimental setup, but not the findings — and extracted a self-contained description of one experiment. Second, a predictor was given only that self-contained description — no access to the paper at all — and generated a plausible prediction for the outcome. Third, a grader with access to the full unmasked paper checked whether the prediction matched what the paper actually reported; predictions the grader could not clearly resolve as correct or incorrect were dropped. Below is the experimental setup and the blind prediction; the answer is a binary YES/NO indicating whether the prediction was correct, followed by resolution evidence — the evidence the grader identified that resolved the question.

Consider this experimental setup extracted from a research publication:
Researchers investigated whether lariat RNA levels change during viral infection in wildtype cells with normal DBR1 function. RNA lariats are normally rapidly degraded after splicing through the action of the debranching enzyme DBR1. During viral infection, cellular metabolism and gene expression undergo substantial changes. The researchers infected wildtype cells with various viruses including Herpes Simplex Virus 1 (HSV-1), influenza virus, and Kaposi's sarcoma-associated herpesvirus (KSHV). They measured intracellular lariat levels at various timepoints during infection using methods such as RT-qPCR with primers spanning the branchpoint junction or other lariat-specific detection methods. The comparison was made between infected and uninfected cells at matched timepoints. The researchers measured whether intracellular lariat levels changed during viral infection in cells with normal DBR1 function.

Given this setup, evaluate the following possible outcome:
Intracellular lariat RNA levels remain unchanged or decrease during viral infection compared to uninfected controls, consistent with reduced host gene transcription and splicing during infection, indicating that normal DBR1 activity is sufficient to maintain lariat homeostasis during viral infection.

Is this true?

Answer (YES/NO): NO